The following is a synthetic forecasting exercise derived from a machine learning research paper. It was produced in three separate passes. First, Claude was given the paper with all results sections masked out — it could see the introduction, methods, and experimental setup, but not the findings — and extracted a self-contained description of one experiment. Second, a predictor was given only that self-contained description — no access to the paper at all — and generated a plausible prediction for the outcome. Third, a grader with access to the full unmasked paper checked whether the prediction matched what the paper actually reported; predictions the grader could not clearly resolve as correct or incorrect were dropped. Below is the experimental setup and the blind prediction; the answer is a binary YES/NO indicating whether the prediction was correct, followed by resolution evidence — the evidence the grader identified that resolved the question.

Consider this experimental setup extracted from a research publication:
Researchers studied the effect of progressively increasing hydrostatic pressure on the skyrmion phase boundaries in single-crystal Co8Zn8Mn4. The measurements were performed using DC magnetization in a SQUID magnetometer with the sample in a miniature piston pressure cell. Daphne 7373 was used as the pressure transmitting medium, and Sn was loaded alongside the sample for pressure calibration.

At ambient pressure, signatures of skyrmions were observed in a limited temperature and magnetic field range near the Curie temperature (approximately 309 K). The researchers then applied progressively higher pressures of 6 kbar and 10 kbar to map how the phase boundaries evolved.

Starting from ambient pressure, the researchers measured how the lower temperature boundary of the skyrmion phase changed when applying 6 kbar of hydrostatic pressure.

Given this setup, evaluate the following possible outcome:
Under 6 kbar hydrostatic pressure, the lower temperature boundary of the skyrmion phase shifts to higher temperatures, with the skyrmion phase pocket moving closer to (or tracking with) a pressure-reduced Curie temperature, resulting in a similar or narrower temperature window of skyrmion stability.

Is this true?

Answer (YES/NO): NO